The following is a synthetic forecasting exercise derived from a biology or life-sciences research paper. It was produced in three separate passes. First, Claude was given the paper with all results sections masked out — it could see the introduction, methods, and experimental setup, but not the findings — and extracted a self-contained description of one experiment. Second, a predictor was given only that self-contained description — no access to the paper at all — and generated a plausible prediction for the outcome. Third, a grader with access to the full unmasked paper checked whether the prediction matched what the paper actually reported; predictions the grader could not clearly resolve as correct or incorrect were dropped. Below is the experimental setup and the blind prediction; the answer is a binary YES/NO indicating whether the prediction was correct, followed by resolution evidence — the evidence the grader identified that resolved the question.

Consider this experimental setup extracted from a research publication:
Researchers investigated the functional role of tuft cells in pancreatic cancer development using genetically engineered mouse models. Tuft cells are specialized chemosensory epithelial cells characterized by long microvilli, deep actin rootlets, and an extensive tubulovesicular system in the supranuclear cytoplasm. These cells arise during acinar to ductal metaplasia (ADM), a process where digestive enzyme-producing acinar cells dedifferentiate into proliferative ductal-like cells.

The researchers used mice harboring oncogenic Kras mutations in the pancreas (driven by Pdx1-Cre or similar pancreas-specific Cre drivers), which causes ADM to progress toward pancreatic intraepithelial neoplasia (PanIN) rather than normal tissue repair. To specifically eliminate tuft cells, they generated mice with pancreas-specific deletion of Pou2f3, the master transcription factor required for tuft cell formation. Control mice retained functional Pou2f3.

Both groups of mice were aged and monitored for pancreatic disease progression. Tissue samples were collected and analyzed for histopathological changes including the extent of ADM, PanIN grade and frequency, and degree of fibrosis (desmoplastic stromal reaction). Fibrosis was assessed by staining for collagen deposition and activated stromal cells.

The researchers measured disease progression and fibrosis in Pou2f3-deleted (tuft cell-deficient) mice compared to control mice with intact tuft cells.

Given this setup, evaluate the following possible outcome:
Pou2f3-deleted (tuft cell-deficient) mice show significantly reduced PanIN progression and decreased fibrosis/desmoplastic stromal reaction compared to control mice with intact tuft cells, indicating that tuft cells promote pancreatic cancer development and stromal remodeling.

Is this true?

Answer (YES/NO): NO